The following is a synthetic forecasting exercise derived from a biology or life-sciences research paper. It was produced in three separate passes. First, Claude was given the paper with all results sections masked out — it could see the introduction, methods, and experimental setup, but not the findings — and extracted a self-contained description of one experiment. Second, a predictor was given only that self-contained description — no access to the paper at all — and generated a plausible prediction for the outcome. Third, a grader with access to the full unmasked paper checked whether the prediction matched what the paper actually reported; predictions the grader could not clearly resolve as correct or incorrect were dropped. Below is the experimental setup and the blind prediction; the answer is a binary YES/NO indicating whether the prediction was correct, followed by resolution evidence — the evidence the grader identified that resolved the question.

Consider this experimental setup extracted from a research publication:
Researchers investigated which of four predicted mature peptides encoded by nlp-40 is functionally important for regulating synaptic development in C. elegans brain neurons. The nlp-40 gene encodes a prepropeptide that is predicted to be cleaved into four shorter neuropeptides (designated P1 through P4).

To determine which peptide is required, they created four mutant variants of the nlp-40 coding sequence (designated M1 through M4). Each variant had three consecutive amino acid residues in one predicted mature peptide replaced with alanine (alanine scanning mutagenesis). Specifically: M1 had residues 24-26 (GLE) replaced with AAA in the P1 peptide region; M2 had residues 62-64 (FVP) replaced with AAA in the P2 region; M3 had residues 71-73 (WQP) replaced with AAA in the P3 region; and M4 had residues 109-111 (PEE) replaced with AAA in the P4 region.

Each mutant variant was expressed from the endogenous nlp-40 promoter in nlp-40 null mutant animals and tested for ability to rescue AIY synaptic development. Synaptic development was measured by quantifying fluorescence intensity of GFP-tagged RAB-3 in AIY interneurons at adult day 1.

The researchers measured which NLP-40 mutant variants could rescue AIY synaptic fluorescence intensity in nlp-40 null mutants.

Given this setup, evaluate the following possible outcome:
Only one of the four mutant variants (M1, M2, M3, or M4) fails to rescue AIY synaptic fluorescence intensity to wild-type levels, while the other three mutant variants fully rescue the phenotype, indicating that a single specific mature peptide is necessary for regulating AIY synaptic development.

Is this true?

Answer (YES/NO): NO